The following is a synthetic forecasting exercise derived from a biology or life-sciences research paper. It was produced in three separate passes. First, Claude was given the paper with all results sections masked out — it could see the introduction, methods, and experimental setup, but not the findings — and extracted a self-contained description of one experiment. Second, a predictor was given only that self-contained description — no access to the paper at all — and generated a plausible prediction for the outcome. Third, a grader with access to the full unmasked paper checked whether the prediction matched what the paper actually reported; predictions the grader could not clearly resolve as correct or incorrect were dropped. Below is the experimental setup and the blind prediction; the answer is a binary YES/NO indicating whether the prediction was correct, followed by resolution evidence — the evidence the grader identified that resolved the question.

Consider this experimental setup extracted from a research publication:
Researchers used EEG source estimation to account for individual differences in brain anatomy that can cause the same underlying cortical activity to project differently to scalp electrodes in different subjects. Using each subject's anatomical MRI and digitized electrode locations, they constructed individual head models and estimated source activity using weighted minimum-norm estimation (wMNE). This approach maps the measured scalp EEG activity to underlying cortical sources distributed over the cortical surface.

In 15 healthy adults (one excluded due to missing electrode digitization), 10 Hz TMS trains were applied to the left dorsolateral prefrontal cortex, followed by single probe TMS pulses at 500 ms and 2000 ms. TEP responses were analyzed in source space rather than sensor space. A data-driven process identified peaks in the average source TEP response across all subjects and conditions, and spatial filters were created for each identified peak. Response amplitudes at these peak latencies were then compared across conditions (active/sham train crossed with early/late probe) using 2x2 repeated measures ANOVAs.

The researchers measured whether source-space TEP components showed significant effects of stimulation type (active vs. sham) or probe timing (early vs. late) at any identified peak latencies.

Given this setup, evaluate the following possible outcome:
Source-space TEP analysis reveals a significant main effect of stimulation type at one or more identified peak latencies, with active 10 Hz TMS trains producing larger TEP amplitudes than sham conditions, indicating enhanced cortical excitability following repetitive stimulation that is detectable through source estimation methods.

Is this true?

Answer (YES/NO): NO